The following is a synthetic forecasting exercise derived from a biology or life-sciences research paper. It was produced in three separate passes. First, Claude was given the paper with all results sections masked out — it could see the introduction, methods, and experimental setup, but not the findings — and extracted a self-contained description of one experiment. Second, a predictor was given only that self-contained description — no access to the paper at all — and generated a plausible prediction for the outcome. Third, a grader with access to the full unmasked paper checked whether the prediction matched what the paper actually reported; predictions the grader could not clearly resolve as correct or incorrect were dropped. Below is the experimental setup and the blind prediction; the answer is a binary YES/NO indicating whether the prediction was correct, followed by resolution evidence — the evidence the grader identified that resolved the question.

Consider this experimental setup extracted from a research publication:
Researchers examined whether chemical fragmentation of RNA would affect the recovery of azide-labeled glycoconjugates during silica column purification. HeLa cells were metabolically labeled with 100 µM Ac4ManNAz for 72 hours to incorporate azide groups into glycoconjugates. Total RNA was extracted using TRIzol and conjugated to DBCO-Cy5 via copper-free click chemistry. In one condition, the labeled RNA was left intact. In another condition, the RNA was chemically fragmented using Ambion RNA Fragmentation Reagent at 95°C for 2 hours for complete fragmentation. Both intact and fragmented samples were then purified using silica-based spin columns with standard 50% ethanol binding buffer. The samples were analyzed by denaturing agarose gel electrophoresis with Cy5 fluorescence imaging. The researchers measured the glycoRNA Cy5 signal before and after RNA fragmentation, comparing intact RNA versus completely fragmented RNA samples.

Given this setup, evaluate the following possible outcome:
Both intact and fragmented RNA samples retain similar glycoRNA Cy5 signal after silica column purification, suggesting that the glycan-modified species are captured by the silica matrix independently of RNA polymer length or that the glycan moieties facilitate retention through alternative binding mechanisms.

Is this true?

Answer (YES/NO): NO